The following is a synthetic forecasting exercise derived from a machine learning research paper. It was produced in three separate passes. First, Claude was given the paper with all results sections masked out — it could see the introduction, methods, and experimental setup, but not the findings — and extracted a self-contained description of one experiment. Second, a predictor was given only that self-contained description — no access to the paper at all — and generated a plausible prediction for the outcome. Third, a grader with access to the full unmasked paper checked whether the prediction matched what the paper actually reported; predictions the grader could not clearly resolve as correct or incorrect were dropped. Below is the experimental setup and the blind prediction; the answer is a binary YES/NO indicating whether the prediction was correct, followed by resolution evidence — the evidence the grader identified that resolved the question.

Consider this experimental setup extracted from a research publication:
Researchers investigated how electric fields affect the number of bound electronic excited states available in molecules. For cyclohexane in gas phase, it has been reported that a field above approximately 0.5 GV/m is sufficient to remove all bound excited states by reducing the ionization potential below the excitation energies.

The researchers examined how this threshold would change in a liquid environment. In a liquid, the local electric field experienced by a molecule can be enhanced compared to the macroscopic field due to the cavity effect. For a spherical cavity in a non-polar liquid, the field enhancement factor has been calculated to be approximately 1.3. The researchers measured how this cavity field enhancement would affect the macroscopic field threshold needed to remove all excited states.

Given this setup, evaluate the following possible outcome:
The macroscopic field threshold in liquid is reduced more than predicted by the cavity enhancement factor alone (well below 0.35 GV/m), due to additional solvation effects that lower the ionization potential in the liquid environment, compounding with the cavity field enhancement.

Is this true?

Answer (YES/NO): NO